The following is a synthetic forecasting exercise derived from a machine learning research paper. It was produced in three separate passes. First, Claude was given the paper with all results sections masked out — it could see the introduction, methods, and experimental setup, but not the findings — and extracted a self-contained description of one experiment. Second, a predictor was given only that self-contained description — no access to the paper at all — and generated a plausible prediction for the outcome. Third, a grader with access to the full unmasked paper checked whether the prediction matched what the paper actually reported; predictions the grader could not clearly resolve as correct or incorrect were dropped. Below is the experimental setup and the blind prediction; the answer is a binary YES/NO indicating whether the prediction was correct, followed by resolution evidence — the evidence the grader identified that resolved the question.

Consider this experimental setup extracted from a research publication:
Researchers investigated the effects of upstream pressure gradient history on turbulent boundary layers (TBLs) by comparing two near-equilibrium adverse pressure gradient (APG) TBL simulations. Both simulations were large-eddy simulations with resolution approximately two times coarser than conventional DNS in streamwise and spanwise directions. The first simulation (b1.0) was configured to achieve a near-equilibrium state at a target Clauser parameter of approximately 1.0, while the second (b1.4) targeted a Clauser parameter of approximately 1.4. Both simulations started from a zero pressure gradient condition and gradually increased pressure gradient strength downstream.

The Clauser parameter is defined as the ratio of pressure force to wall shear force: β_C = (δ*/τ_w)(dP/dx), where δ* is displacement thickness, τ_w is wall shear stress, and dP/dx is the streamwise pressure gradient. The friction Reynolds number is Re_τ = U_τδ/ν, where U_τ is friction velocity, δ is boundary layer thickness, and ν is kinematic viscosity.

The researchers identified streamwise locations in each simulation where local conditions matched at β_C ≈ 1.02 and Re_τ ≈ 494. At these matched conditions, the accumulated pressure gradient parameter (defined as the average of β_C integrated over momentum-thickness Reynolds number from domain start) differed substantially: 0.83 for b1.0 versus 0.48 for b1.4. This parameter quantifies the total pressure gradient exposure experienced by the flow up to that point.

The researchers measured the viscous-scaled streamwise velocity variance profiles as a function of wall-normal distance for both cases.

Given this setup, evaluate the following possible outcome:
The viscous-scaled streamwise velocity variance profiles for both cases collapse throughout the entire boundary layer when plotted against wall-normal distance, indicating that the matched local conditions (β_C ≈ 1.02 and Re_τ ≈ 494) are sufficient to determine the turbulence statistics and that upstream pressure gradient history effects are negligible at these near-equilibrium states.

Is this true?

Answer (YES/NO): NO